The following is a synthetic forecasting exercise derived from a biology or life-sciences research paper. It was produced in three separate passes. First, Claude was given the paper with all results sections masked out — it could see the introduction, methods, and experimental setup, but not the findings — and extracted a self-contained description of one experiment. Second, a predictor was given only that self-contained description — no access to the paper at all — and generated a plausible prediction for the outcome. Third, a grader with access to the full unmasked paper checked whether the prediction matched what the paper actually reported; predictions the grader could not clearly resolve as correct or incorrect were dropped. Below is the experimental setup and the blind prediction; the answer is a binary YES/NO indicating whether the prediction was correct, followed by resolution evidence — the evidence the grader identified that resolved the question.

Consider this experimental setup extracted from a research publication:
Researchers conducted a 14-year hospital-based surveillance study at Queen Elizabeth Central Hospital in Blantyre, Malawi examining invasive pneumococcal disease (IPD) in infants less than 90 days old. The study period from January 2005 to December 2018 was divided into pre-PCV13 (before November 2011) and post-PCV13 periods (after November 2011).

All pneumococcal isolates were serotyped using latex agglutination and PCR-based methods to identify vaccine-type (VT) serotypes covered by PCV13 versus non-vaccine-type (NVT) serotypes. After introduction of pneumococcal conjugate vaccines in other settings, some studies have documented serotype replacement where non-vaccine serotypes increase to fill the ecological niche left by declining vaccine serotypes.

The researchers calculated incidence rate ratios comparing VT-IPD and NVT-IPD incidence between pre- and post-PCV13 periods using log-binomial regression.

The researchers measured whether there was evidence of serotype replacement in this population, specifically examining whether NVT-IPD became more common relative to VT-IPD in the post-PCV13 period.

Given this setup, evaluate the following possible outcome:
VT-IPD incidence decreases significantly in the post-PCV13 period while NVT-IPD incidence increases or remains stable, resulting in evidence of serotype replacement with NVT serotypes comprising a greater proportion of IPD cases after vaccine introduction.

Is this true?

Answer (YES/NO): NO